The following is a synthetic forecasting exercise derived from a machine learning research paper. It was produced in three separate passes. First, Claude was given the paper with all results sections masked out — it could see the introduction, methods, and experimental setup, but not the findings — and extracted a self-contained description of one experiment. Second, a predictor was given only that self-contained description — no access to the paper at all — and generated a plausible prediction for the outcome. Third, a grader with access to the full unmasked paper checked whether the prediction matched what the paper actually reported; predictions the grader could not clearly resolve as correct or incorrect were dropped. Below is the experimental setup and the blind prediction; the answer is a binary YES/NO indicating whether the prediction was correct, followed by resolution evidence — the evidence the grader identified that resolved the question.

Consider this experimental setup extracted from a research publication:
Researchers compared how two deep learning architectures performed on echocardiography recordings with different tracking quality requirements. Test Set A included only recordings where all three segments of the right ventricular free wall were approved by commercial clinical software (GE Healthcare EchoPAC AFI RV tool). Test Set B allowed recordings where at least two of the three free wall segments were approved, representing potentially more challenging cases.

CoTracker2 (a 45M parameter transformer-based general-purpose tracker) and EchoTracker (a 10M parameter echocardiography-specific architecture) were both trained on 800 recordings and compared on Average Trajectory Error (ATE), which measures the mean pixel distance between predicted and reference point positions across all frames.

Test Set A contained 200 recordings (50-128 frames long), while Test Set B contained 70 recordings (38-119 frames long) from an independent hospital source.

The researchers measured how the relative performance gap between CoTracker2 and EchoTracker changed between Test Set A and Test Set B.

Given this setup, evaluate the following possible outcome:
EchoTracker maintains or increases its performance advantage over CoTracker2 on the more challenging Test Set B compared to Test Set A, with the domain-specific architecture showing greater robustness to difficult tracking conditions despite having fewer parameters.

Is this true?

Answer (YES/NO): NO